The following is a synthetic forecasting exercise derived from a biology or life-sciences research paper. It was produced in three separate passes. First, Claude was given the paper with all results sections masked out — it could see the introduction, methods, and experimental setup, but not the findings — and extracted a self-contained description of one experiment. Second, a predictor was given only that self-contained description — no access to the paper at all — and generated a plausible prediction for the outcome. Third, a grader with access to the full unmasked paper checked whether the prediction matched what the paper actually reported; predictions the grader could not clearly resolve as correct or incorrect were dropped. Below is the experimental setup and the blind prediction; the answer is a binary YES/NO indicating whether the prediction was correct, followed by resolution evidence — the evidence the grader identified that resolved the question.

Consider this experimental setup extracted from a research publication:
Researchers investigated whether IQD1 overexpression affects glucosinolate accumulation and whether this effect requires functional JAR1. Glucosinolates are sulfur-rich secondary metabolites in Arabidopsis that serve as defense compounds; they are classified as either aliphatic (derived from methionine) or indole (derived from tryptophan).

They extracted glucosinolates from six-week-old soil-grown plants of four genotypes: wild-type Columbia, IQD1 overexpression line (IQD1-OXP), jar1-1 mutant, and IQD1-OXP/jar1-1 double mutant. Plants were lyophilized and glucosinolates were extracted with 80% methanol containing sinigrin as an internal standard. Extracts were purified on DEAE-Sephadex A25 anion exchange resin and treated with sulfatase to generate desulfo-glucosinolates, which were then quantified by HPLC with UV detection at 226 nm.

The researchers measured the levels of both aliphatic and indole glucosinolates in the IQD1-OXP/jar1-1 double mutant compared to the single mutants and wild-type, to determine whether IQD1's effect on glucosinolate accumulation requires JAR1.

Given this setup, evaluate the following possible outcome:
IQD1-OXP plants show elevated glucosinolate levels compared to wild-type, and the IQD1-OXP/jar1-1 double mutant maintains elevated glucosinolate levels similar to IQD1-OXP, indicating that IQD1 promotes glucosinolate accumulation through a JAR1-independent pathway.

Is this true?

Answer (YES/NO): NO